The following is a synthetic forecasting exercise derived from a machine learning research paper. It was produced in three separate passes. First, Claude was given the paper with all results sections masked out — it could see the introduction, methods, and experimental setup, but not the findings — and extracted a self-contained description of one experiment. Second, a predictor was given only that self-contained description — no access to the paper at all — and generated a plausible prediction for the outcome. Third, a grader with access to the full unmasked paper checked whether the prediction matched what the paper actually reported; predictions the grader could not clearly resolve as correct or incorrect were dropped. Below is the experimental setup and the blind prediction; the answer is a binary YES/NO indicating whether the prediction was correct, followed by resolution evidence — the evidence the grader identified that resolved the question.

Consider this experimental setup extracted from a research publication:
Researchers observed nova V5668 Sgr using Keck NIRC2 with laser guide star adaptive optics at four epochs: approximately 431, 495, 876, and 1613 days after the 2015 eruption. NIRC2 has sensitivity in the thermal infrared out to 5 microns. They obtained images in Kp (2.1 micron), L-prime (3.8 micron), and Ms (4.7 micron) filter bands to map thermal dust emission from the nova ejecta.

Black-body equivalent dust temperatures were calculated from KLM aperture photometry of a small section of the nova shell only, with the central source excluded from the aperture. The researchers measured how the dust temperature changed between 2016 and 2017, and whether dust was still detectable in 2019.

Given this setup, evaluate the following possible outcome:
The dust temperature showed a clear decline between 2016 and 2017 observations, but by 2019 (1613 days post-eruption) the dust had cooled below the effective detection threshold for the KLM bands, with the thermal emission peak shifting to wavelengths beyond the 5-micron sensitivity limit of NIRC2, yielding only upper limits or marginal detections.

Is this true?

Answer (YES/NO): YES